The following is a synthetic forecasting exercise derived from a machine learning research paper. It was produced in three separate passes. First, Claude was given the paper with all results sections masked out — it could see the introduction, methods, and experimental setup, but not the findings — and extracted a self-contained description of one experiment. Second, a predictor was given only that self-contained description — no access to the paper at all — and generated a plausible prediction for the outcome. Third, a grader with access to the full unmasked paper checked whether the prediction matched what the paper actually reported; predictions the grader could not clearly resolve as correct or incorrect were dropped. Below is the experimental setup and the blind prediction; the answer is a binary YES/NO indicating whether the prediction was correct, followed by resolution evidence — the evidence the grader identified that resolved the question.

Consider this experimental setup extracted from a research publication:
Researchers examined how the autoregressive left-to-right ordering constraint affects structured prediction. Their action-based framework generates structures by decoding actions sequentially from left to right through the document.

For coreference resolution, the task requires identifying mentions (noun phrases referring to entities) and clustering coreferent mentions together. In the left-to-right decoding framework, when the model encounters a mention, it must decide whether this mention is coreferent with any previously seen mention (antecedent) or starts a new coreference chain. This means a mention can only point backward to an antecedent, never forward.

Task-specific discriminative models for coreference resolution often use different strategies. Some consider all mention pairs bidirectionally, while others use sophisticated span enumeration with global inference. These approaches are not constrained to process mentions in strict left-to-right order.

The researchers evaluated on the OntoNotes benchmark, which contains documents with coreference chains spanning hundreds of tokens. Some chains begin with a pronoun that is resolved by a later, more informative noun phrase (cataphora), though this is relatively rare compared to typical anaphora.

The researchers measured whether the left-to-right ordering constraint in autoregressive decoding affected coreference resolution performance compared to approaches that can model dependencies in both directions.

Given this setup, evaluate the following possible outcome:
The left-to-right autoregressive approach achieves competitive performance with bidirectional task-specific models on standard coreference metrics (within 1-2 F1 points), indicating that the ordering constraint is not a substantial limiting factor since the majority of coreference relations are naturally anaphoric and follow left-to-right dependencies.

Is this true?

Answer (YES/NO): NO